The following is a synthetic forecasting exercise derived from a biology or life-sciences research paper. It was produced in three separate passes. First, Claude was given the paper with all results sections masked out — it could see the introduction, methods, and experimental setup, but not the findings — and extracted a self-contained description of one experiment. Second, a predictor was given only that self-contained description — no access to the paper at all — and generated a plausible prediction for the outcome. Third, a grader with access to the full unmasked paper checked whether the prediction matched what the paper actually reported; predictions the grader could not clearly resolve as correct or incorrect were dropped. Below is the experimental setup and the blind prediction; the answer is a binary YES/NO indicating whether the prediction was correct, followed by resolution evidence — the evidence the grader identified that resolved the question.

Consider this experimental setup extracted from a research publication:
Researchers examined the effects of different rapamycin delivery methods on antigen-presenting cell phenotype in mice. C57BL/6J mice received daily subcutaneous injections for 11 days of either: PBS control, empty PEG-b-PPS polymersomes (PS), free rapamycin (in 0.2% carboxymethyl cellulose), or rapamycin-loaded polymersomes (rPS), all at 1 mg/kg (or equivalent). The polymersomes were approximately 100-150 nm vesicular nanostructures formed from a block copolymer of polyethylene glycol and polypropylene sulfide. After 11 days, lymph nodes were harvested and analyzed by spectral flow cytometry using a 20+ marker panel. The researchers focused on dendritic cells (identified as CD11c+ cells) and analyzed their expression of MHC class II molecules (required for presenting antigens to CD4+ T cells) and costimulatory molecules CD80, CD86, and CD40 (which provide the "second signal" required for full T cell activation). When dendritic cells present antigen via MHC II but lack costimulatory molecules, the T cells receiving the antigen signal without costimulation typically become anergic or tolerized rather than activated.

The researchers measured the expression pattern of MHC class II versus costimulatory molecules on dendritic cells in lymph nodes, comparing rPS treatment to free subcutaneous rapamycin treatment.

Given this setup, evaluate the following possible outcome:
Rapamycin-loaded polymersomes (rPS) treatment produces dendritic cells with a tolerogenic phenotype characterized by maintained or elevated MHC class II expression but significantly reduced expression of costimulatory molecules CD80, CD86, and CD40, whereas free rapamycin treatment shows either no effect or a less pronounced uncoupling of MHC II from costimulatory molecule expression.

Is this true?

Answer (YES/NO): YES